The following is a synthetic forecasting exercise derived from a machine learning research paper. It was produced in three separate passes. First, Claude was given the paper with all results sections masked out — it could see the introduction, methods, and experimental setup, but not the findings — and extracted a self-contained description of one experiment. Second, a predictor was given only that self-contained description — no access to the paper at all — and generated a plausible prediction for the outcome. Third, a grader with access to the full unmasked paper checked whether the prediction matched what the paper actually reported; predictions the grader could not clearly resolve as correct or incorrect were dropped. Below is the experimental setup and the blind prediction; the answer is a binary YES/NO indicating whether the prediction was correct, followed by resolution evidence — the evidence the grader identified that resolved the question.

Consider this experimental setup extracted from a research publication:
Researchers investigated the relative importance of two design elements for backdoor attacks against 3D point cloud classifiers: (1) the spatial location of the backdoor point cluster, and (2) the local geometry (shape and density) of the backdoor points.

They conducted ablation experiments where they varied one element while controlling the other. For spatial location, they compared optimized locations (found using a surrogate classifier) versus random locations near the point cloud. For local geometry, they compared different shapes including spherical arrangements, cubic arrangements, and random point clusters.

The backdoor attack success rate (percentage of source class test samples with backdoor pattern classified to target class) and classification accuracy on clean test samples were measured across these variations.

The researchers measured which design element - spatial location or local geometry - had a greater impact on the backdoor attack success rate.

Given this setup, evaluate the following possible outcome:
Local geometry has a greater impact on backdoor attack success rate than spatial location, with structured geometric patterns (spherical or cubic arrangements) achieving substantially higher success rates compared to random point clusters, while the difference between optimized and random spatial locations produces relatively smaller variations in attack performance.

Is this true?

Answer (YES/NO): NO